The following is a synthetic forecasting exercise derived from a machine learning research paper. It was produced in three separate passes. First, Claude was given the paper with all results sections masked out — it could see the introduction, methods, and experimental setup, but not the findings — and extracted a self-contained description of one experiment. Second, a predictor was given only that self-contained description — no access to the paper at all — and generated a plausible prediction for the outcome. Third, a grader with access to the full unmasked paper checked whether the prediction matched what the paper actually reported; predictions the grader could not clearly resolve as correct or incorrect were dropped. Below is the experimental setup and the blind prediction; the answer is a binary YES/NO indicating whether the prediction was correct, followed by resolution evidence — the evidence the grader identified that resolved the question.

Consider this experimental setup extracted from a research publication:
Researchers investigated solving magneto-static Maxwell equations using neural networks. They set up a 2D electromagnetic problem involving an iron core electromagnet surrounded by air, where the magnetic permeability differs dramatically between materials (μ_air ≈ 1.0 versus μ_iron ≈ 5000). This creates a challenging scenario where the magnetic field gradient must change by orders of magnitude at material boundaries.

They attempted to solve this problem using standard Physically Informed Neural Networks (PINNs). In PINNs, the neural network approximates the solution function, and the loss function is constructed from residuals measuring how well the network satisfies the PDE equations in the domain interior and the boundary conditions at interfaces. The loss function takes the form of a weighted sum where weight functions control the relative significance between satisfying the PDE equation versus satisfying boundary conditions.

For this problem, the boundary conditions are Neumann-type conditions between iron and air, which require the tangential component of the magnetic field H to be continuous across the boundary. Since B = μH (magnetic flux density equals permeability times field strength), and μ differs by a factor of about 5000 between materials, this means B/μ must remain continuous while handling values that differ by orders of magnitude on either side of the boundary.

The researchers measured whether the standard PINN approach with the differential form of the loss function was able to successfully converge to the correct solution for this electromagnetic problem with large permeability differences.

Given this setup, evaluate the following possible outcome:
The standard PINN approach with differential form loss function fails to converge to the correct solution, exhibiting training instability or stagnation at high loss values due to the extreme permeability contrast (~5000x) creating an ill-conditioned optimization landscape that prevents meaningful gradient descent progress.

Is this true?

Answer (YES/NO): YES